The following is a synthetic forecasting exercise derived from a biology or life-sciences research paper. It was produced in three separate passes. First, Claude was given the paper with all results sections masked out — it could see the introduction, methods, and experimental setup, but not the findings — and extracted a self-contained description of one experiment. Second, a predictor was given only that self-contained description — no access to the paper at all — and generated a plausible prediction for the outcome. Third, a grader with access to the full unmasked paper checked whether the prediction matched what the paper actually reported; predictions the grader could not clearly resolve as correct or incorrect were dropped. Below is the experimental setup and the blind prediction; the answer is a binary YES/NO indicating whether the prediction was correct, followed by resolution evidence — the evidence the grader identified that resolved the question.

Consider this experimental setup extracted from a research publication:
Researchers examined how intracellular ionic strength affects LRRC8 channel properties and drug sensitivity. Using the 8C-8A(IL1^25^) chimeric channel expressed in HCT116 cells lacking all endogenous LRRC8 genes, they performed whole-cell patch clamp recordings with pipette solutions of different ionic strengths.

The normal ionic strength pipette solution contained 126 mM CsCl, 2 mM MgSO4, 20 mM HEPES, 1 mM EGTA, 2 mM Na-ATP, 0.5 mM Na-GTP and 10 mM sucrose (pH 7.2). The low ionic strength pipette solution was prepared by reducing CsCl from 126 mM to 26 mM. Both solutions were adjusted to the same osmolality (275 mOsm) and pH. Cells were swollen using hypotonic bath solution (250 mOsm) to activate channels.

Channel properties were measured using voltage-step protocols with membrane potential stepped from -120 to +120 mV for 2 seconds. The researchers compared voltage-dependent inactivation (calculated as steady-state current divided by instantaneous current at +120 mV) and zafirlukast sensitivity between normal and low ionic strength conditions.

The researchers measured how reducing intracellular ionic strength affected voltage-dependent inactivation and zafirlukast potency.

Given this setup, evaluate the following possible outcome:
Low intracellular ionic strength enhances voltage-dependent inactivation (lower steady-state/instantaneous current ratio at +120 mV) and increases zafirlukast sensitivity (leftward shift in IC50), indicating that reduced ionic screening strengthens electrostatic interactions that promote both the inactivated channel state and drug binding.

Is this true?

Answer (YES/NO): NO